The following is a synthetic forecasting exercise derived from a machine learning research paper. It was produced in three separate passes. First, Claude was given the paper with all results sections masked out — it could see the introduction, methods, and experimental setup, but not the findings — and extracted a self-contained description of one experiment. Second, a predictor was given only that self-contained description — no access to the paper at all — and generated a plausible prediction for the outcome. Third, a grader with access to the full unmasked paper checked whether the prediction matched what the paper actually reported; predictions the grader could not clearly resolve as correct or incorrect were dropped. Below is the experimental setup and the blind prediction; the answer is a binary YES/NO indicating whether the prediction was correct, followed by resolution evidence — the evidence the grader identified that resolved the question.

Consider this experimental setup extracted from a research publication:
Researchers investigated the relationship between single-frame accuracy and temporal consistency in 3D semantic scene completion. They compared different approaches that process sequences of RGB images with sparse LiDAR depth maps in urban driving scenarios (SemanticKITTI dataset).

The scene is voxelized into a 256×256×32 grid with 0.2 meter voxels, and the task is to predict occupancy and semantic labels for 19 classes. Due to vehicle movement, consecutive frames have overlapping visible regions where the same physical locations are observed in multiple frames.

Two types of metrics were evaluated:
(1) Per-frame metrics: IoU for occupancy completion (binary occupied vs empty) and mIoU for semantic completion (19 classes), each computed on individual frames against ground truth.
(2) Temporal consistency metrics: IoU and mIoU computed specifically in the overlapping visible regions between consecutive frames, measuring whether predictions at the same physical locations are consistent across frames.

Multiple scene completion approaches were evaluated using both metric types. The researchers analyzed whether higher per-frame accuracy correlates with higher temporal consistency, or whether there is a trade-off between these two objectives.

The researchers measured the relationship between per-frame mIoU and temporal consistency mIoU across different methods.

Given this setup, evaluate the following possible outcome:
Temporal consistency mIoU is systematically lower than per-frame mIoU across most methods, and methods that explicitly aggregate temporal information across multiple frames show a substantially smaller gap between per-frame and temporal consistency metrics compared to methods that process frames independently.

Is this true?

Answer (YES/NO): NO